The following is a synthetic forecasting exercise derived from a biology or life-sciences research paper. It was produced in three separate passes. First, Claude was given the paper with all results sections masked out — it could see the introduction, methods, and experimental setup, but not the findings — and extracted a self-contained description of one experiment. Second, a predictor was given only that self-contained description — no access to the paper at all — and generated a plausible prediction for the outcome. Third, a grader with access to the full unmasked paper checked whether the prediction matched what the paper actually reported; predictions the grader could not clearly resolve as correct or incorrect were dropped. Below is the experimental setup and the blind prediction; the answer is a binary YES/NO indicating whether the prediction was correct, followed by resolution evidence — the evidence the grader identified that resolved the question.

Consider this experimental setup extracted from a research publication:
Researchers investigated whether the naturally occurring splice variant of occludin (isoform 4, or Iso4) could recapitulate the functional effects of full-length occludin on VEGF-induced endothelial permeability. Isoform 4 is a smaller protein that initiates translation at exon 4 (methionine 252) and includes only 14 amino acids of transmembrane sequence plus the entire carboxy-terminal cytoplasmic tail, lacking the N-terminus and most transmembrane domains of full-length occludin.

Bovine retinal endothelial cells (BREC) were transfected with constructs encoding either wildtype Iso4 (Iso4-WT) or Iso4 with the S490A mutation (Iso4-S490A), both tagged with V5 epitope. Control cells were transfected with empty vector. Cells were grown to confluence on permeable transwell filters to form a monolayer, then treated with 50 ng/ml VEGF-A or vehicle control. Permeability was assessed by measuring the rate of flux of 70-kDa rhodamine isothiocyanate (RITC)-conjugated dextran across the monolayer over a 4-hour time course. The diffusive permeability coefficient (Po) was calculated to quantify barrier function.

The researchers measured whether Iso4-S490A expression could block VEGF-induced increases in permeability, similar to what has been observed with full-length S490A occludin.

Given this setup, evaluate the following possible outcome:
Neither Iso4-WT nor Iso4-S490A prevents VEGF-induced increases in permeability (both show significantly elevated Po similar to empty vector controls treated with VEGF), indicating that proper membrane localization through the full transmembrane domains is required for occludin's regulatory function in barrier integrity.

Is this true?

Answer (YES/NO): NO